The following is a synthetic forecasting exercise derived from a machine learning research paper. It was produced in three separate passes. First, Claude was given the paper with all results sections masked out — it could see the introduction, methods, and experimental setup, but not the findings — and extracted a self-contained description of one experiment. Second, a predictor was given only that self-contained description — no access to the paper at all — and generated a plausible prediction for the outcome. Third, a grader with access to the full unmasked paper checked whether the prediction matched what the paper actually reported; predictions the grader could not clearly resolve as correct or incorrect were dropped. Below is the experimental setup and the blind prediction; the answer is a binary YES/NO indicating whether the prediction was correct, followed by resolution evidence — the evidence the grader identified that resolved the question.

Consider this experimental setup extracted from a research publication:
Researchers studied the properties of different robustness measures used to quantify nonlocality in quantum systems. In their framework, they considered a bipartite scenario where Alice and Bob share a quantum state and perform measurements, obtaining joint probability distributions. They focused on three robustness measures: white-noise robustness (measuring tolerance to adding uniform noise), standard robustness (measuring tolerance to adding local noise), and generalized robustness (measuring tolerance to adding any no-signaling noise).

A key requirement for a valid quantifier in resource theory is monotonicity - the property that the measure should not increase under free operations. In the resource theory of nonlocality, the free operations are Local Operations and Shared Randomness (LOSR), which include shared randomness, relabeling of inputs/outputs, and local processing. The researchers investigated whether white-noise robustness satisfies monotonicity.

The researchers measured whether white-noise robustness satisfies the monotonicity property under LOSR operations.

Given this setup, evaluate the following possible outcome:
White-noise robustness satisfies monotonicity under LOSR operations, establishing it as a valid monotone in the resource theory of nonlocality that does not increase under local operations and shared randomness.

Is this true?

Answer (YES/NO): NO